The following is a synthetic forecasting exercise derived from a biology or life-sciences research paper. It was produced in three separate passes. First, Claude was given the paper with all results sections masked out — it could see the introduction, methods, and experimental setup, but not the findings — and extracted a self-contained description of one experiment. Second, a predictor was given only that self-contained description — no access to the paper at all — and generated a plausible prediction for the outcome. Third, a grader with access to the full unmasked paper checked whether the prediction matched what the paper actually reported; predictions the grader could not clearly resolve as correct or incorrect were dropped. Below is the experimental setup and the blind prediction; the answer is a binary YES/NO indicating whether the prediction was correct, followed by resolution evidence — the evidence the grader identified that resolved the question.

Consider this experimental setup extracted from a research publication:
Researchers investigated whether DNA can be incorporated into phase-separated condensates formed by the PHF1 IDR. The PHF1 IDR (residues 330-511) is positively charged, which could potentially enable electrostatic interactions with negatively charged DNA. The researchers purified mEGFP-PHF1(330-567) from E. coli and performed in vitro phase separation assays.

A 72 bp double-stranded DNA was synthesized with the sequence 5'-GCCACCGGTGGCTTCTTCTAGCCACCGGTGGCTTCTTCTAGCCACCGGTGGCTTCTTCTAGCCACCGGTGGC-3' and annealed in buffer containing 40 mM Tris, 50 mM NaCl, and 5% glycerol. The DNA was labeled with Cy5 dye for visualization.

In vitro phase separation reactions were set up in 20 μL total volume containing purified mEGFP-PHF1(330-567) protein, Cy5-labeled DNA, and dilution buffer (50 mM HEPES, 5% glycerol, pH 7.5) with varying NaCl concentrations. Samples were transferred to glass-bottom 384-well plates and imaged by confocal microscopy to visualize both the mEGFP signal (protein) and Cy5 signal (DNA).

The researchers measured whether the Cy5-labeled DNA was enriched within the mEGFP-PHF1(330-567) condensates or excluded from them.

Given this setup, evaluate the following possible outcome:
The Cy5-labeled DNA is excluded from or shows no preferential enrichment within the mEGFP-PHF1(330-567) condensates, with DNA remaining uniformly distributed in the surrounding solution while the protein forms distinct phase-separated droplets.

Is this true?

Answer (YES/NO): NO